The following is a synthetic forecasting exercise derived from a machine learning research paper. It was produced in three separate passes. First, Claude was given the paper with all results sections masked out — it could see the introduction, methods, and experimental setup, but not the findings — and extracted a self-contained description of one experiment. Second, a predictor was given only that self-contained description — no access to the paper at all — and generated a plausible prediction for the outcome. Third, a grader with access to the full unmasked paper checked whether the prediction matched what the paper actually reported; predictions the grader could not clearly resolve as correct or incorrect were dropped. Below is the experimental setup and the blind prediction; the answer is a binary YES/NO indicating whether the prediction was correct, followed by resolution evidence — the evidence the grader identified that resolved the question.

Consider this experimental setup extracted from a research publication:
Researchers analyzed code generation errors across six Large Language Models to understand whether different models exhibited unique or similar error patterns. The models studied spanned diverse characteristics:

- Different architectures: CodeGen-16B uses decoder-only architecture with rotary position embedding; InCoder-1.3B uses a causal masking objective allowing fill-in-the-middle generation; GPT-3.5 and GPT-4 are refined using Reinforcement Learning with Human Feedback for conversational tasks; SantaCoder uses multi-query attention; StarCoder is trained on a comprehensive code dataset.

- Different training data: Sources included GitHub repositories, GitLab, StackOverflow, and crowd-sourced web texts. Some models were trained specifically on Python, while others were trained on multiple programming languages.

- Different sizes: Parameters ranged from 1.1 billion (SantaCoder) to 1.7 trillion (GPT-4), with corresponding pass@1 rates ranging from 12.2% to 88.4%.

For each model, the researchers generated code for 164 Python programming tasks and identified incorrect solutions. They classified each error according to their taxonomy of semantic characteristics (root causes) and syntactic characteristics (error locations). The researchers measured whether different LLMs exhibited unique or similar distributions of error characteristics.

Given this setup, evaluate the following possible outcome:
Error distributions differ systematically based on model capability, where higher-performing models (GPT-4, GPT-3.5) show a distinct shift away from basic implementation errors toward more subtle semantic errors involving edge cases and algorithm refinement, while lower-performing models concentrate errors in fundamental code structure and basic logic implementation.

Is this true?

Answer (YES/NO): NO